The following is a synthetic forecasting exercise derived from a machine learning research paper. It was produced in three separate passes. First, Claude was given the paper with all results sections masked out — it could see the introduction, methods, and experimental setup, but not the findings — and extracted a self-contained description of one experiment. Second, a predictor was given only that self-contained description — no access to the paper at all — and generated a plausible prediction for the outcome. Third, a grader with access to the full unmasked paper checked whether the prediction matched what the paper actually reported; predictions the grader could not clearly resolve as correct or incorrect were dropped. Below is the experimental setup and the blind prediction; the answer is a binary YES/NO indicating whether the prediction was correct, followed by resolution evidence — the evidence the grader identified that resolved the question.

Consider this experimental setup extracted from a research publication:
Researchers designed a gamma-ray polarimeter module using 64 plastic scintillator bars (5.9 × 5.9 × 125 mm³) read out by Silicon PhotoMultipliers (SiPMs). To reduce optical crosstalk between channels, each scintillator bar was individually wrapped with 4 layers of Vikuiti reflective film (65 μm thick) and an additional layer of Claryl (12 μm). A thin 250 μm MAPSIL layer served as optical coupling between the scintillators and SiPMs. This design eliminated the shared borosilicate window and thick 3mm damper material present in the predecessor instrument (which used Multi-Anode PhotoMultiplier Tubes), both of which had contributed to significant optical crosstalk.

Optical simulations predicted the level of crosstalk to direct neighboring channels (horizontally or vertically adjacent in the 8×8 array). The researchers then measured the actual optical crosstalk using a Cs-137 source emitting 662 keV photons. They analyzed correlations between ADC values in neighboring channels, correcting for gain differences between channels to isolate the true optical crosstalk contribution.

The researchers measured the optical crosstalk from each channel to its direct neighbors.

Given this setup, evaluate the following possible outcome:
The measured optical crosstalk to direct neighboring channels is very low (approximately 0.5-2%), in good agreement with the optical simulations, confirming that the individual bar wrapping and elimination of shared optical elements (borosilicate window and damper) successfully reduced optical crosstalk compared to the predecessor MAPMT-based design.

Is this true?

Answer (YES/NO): NO